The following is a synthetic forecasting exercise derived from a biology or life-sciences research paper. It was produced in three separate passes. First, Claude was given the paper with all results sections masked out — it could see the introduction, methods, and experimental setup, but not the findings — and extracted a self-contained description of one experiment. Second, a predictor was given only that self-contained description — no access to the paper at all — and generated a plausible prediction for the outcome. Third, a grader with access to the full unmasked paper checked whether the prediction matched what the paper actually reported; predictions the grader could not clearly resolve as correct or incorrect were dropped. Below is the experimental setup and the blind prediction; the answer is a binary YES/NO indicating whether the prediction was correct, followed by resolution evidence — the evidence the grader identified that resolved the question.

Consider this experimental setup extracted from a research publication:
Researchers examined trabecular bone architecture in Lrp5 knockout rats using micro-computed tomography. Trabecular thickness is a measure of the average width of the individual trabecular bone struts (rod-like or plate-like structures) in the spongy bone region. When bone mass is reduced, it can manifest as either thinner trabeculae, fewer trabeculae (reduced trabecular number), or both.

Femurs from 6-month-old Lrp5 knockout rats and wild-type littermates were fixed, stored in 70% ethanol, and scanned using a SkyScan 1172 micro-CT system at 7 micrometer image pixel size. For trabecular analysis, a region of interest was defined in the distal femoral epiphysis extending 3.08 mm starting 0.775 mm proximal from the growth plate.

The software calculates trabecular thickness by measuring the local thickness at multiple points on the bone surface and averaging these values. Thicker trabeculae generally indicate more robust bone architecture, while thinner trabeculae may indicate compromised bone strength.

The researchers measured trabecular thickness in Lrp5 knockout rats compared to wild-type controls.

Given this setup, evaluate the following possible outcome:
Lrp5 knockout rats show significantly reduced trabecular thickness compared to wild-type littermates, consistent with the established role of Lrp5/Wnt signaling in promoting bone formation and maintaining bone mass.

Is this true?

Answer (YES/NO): YES